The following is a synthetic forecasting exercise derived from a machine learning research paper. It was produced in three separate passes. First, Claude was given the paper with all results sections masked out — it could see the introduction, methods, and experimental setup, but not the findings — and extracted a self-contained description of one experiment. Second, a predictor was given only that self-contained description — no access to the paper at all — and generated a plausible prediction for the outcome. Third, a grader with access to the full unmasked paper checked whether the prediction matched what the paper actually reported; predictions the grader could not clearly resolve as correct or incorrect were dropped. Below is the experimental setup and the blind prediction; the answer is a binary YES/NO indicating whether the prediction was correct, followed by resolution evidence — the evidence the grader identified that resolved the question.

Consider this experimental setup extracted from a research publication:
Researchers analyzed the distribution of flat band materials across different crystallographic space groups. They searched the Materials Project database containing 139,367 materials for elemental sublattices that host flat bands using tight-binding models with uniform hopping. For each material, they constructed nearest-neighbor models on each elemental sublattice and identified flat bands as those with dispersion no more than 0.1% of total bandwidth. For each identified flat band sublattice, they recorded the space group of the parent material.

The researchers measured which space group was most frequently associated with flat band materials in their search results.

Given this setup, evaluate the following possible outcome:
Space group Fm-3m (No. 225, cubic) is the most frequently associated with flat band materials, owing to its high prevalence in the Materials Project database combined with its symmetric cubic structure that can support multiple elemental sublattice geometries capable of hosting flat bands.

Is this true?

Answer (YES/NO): NO